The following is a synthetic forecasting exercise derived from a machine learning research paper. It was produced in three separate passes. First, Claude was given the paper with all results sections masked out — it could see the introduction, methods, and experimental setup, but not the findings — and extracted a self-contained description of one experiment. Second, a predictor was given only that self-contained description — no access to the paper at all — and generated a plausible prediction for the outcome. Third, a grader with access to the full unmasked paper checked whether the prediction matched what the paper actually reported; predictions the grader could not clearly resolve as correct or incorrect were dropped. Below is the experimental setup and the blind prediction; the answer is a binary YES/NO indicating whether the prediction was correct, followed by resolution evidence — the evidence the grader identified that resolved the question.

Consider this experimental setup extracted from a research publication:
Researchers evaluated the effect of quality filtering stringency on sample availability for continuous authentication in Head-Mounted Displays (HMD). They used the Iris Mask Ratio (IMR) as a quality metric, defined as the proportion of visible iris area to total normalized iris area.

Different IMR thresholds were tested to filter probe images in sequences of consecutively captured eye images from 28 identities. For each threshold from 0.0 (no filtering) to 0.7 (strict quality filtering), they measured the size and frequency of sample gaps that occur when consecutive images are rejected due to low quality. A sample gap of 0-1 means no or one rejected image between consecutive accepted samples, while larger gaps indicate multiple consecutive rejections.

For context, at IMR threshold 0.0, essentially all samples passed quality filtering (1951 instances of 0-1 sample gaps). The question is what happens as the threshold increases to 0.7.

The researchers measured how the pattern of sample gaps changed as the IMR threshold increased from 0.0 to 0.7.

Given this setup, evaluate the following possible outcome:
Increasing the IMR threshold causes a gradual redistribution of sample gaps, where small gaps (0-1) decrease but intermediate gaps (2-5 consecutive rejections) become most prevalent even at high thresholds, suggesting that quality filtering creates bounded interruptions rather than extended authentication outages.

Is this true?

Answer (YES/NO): NO